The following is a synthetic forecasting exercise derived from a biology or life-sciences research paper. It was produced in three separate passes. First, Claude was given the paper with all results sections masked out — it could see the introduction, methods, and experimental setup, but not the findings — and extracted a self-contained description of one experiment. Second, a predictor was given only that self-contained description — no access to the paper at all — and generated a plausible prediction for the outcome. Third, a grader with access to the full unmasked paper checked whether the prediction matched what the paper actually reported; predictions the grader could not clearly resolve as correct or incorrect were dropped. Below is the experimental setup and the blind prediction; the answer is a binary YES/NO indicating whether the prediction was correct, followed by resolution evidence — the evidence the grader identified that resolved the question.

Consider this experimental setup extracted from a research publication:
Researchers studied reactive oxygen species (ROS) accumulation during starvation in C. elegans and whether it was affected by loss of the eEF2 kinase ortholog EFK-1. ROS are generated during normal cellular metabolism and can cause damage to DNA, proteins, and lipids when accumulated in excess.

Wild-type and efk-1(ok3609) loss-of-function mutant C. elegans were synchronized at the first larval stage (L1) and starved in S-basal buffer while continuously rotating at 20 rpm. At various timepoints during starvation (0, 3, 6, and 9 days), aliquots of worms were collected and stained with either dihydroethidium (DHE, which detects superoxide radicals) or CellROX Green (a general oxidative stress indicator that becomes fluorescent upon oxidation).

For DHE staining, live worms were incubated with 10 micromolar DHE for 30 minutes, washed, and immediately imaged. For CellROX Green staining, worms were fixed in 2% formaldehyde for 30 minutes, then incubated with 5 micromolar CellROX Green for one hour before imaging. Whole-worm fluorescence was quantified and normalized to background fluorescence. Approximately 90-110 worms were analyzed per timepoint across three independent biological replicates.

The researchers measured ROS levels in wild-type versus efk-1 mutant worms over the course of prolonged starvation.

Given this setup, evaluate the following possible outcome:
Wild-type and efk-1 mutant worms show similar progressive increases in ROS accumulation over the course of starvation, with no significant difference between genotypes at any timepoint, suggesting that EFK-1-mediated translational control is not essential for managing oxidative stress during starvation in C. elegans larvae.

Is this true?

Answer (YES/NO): NO